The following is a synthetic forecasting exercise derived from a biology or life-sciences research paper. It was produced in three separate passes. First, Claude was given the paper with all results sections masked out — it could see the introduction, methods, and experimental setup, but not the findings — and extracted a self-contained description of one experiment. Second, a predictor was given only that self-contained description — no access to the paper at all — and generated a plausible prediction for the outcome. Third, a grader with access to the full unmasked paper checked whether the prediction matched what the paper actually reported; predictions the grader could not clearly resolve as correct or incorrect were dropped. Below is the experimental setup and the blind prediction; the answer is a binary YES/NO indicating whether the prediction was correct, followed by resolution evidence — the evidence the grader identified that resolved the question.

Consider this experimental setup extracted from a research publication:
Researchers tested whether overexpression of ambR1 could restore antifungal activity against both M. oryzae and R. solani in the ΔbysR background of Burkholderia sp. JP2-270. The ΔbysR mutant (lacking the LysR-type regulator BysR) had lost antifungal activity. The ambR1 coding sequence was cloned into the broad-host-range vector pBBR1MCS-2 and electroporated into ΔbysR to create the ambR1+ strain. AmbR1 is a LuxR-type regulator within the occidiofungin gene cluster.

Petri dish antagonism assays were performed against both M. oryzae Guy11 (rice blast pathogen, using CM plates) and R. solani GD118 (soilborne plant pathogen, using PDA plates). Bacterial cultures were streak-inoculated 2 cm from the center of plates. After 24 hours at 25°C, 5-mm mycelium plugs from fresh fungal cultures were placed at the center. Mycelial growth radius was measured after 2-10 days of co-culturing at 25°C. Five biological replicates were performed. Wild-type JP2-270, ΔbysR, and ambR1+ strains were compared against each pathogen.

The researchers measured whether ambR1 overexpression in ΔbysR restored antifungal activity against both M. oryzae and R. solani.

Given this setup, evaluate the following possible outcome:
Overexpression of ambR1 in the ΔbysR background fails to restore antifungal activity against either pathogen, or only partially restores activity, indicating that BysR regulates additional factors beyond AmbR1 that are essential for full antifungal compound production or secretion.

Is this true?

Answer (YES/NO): NO